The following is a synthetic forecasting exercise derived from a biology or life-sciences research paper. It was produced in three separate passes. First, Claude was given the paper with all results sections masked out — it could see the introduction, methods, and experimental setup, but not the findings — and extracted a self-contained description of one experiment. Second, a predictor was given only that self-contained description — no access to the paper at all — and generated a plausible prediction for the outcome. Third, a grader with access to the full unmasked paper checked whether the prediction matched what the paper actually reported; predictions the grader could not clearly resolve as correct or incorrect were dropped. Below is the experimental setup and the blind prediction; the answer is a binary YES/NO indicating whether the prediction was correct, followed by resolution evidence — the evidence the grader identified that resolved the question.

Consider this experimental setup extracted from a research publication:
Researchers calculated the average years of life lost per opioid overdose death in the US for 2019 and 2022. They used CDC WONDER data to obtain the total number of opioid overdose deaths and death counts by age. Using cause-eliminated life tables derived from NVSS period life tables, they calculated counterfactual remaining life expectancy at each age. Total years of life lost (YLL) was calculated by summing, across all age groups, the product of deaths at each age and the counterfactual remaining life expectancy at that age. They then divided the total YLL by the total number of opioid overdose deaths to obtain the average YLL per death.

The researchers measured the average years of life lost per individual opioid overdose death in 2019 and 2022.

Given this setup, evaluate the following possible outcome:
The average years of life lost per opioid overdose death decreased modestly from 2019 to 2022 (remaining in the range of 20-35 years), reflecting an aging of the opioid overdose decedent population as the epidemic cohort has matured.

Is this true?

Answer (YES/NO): NO